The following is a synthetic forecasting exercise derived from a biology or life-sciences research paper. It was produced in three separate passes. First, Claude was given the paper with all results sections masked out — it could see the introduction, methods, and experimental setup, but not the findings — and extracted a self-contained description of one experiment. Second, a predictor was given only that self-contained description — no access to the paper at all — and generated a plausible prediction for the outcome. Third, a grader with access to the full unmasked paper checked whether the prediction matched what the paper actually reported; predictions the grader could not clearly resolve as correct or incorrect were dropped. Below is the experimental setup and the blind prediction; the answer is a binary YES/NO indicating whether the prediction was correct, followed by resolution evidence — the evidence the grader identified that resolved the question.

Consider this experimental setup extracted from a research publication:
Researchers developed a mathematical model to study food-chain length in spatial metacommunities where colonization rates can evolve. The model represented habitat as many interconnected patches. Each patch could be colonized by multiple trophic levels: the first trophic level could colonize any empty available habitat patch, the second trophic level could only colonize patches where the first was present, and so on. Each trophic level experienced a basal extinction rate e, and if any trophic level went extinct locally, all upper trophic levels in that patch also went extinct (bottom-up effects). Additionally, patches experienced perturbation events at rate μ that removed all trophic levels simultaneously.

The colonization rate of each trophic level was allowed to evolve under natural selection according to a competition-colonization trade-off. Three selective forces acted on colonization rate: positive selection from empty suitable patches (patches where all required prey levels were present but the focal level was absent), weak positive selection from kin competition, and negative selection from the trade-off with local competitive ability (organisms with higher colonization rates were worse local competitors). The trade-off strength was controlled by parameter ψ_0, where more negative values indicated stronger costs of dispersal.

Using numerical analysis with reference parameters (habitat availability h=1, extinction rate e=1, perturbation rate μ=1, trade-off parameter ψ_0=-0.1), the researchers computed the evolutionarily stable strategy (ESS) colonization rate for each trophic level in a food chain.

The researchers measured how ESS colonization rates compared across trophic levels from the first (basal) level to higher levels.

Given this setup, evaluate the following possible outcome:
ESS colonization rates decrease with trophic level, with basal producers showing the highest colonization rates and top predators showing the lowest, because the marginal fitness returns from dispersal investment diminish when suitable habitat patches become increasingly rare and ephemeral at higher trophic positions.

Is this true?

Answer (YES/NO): NO